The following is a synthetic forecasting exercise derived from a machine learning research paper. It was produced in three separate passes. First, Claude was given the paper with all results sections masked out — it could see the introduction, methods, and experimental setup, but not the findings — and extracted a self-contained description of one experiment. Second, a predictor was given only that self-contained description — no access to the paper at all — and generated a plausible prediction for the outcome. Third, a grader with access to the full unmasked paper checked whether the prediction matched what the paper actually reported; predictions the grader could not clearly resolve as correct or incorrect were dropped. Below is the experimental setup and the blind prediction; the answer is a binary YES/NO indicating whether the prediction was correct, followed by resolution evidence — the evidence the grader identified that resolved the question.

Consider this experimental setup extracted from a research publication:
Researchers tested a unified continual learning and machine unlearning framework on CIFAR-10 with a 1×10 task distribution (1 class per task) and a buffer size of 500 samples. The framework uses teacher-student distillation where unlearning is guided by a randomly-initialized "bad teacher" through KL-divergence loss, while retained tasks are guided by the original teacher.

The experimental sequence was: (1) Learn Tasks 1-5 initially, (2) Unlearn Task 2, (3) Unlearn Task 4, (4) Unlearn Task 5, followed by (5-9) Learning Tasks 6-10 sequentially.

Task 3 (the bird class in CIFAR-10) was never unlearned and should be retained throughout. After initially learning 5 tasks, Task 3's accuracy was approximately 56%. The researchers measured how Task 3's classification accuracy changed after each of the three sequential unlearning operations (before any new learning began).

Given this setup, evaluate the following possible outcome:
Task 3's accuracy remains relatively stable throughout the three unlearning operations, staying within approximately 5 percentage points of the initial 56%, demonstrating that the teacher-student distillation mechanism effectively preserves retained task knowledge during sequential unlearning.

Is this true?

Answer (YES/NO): NO